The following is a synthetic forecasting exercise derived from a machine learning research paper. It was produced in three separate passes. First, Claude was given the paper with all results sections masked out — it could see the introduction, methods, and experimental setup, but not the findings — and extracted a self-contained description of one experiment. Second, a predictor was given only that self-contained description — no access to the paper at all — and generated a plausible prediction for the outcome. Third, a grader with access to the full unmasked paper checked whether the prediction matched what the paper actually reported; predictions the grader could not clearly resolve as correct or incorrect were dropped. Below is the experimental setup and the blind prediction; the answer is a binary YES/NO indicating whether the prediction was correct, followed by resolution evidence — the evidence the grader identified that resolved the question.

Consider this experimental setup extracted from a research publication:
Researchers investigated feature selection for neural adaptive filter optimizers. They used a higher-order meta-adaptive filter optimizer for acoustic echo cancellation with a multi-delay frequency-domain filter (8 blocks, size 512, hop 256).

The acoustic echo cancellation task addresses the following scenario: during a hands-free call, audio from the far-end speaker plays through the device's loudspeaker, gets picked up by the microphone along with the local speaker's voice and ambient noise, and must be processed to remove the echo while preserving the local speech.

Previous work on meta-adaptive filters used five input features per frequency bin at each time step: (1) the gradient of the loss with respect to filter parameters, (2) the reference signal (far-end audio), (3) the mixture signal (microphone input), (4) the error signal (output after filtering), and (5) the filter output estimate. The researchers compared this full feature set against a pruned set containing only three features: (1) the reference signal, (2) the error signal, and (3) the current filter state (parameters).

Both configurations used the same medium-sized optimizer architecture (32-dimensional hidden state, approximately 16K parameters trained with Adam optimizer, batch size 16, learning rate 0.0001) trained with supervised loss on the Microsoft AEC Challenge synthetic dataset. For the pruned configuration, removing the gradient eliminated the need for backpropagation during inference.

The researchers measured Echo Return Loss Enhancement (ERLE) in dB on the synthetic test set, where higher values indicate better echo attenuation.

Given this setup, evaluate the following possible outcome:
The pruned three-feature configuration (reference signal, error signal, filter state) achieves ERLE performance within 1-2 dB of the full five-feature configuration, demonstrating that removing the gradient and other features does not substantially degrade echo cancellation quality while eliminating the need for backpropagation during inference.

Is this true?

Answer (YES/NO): NO